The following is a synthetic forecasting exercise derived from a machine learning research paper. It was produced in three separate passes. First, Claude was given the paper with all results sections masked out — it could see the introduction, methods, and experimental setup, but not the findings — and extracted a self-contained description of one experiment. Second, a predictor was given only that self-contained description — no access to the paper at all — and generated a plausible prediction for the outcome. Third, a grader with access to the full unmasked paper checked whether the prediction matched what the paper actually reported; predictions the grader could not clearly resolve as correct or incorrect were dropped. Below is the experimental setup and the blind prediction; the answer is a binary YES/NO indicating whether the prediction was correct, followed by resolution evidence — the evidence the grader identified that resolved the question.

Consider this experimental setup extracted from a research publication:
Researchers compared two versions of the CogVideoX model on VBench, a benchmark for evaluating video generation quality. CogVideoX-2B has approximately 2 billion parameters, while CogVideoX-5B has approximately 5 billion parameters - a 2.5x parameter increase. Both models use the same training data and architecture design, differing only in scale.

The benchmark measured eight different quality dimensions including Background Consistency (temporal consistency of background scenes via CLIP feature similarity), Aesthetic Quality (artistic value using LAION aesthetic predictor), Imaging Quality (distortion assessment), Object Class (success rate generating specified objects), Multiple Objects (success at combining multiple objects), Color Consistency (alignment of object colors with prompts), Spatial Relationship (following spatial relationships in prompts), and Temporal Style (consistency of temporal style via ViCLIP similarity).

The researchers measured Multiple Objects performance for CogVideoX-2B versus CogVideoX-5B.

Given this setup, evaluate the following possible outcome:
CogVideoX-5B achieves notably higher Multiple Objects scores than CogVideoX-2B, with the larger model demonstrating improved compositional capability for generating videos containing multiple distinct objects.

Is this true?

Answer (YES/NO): NO